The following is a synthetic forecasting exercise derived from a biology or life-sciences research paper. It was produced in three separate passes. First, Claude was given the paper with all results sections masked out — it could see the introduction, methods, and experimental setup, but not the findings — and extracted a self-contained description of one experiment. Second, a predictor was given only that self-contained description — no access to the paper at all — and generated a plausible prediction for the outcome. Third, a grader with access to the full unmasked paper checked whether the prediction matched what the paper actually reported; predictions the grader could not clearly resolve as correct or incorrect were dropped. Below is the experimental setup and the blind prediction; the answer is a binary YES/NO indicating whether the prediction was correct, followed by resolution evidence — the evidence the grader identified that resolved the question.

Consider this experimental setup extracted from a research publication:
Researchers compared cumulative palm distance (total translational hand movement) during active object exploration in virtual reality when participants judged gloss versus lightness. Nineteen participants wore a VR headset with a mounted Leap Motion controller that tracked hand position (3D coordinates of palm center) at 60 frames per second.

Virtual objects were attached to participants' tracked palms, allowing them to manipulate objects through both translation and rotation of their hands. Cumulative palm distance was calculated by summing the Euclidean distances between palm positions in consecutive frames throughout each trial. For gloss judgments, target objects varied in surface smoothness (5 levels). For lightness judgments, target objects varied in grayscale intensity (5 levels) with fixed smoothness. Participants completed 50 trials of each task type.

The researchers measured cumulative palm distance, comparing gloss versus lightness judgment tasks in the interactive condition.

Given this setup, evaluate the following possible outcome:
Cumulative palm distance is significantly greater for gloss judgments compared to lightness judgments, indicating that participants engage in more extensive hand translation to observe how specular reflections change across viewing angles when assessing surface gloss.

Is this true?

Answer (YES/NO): YES